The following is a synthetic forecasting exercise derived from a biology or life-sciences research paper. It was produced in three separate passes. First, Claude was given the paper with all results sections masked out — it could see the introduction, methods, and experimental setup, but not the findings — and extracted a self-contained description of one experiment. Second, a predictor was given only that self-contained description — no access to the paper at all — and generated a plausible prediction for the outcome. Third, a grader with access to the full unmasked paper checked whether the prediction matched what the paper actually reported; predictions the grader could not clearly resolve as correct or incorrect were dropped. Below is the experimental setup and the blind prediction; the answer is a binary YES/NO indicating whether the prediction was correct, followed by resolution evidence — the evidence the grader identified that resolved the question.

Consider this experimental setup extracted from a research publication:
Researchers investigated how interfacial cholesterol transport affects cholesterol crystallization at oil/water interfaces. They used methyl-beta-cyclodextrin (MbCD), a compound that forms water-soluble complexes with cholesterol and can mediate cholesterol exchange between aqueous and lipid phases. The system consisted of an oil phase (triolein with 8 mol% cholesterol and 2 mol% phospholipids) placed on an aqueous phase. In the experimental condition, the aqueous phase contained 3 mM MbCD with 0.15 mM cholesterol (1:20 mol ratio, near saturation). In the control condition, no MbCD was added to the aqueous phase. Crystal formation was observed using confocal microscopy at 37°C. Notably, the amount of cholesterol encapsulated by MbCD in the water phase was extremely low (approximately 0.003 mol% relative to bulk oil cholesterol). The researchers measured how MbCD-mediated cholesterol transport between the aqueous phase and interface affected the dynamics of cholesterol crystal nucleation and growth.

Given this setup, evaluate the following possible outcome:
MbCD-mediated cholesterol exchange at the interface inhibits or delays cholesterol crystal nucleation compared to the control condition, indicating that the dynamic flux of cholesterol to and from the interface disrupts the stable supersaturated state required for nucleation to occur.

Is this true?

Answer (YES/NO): NO